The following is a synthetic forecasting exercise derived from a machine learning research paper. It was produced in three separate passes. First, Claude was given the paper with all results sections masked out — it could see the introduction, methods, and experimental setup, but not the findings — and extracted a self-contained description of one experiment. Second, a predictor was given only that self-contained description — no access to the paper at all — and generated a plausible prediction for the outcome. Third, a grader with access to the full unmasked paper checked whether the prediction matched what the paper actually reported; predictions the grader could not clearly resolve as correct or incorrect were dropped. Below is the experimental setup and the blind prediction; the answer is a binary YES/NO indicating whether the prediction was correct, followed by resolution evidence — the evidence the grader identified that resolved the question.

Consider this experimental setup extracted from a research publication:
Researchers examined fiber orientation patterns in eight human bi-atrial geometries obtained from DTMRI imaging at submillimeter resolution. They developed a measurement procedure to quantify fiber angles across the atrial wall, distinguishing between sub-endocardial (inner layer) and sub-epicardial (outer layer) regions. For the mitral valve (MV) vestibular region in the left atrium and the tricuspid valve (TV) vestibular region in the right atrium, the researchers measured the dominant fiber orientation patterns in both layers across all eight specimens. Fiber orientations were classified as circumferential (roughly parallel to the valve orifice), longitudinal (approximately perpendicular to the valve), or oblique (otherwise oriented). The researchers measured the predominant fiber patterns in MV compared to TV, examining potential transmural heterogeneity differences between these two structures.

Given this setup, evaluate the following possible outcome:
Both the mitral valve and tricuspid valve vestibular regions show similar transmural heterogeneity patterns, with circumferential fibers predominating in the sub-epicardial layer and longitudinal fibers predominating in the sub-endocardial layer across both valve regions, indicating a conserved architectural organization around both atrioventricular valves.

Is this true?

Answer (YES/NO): NO